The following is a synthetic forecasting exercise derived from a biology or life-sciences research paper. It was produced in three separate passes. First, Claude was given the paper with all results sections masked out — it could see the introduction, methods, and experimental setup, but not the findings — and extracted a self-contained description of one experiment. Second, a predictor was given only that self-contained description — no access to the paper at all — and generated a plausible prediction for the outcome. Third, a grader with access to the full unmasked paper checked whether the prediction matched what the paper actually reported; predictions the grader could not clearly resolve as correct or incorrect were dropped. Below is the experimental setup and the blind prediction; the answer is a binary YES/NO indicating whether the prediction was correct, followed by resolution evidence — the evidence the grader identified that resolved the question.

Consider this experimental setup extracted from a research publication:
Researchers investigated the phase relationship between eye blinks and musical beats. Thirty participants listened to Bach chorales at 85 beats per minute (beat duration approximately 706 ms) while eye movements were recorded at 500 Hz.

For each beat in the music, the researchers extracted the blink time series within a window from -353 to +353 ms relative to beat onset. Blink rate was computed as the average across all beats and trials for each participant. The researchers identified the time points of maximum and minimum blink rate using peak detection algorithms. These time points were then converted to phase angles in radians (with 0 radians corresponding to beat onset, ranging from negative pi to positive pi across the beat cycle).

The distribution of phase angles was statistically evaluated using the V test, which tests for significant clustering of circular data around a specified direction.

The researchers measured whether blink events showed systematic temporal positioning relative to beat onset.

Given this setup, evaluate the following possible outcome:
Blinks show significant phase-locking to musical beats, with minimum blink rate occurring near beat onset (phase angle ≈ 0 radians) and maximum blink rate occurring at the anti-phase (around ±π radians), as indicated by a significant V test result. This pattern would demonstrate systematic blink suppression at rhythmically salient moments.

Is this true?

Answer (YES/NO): NO